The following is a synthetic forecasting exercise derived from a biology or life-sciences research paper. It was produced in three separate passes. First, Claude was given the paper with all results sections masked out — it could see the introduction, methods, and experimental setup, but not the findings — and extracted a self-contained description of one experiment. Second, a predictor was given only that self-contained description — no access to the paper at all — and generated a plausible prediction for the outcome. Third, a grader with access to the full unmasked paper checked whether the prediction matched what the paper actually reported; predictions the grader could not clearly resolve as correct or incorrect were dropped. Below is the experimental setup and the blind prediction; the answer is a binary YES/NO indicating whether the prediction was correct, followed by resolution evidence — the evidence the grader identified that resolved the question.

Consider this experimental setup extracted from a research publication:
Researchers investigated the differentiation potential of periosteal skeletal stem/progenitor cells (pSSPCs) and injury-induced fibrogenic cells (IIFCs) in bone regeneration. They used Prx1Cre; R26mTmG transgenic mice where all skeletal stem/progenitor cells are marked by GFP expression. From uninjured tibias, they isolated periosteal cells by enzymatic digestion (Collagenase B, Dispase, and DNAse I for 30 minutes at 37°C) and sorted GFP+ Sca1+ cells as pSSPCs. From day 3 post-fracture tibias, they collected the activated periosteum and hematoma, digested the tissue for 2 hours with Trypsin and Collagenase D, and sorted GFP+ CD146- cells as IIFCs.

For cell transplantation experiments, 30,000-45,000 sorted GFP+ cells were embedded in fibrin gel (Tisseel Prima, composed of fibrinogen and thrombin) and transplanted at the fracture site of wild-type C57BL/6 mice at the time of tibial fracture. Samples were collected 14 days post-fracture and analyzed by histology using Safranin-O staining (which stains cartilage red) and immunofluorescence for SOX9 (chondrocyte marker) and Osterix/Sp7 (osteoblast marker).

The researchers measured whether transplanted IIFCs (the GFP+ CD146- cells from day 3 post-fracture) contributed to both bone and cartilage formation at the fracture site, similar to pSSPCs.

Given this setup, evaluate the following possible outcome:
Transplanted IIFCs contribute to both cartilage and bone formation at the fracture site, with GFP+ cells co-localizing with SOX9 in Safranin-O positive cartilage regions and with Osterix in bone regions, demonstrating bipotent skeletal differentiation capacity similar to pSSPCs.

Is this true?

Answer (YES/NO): YES